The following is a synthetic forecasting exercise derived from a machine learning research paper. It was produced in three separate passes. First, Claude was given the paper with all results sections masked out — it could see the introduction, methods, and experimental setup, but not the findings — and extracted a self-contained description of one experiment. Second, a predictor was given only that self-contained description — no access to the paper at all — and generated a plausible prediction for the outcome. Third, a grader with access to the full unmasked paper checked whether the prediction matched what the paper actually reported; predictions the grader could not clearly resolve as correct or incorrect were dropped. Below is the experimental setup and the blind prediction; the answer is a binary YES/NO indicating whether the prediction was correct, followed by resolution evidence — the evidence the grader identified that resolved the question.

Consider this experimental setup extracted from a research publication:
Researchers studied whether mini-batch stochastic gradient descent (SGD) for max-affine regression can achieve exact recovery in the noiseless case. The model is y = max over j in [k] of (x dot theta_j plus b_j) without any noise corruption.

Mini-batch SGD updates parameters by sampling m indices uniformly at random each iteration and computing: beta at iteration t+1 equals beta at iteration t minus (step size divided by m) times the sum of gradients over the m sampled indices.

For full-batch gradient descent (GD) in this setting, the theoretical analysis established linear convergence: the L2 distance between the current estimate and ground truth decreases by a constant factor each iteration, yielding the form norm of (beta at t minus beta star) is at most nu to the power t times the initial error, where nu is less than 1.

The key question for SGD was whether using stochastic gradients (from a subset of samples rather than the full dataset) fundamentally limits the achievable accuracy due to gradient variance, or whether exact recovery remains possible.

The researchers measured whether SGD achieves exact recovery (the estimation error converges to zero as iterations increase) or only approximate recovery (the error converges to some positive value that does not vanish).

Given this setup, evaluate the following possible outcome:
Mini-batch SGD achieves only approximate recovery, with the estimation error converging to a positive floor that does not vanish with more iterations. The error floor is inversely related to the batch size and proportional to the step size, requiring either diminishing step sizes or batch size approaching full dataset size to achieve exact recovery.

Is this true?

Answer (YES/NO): NO